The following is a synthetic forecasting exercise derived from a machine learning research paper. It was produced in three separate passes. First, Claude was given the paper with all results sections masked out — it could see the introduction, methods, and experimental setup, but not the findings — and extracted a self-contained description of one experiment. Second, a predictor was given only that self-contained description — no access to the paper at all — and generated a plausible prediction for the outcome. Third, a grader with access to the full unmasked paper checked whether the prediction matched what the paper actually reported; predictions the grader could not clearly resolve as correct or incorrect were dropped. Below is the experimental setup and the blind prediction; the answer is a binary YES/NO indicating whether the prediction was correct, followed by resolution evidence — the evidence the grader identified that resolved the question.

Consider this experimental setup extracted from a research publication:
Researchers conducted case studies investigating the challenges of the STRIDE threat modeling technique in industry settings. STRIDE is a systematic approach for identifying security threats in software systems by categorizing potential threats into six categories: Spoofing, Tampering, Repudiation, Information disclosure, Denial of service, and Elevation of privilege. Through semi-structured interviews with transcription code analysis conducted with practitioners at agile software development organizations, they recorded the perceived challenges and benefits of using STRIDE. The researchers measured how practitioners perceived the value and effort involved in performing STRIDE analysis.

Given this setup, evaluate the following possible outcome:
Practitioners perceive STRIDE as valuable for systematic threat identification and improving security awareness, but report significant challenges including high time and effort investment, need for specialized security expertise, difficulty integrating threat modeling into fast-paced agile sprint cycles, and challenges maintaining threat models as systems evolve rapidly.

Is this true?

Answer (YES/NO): NO